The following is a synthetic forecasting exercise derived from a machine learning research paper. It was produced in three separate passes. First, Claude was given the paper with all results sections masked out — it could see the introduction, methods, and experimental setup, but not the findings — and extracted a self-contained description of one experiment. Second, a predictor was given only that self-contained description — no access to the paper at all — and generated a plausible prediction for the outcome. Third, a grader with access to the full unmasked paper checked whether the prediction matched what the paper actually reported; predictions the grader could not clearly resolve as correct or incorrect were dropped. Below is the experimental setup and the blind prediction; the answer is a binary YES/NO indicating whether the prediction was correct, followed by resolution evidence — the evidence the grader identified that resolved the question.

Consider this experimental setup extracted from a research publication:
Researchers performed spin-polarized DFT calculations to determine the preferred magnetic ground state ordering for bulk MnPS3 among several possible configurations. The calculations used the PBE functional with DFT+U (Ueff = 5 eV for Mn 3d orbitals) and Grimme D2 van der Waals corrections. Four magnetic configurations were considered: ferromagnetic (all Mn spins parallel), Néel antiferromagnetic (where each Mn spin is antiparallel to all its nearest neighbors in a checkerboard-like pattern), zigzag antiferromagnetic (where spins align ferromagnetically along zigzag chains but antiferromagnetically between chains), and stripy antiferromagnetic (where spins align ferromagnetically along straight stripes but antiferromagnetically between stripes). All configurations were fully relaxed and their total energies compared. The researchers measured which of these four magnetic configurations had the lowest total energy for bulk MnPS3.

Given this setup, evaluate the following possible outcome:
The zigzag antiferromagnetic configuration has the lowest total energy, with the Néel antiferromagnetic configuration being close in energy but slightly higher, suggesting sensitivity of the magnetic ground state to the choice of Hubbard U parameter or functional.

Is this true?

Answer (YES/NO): NO